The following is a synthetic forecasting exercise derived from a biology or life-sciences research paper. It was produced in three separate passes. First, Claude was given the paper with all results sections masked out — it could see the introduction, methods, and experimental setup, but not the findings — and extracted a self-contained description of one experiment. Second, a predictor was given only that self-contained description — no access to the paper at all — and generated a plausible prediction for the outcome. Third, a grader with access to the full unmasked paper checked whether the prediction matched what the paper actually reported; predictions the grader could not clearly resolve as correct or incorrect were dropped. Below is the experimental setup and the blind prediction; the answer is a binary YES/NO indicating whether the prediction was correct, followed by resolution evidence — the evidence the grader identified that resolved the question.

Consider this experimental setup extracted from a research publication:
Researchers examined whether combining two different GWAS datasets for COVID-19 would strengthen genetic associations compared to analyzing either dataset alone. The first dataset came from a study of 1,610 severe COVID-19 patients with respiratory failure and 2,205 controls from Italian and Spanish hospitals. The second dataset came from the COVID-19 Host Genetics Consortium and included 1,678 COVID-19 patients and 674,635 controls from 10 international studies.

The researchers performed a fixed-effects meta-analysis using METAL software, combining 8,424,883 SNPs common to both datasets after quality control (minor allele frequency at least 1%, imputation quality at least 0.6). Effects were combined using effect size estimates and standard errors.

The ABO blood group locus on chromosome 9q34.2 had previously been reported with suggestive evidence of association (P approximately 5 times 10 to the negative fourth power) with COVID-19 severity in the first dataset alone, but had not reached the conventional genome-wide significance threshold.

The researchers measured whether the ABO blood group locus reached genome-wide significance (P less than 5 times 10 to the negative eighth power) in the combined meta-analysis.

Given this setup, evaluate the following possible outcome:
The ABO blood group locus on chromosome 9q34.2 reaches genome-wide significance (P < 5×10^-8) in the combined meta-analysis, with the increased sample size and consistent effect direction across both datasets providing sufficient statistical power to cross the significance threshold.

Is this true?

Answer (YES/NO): NO